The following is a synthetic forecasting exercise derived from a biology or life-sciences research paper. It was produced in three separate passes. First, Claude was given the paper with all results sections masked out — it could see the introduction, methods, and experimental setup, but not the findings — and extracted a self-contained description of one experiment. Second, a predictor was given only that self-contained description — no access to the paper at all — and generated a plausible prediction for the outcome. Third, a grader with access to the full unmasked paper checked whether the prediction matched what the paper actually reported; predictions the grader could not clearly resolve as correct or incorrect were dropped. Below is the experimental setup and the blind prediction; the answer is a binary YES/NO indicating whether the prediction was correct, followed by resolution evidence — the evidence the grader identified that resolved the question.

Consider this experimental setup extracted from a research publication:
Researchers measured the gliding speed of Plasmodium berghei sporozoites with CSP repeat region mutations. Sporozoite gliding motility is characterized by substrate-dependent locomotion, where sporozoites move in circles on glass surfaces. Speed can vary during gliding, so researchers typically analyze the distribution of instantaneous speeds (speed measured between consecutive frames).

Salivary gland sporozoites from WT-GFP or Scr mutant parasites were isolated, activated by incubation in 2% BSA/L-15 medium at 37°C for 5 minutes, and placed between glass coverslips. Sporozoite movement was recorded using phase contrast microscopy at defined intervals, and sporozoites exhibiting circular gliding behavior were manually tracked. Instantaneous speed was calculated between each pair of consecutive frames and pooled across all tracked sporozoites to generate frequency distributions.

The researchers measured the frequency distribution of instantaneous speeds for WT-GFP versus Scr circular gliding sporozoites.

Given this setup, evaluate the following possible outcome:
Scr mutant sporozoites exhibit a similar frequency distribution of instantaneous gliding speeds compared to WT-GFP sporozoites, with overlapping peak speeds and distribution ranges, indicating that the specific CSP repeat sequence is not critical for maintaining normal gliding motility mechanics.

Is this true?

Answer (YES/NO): NO